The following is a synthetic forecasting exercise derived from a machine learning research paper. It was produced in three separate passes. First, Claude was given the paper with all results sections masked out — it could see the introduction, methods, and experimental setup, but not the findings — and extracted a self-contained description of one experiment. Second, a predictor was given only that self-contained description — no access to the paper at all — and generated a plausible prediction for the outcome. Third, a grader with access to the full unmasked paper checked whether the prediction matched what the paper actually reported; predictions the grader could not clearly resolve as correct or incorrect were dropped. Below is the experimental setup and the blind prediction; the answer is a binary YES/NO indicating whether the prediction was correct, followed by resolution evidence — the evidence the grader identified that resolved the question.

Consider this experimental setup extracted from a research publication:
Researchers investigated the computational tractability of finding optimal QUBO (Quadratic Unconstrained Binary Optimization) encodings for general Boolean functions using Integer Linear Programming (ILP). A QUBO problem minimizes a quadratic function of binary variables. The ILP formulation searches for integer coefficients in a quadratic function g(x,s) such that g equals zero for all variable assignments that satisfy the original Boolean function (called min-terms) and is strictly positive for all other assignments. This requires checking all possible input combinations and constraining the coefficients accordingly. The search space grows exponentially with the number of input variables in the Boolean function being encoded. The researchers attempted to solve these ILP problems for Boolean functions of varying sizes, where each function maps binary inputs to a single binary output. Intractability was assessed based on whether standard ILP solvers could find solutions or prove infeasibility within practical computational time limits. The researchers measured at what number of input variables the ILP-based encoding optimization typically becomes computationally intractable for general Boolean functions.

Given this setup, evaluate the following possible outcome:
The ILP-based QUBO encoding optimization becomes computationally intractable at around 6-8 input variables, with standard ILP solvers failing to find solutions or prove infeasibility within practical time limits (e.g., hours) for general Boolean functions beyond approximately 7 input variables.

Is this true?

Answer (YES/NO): NO